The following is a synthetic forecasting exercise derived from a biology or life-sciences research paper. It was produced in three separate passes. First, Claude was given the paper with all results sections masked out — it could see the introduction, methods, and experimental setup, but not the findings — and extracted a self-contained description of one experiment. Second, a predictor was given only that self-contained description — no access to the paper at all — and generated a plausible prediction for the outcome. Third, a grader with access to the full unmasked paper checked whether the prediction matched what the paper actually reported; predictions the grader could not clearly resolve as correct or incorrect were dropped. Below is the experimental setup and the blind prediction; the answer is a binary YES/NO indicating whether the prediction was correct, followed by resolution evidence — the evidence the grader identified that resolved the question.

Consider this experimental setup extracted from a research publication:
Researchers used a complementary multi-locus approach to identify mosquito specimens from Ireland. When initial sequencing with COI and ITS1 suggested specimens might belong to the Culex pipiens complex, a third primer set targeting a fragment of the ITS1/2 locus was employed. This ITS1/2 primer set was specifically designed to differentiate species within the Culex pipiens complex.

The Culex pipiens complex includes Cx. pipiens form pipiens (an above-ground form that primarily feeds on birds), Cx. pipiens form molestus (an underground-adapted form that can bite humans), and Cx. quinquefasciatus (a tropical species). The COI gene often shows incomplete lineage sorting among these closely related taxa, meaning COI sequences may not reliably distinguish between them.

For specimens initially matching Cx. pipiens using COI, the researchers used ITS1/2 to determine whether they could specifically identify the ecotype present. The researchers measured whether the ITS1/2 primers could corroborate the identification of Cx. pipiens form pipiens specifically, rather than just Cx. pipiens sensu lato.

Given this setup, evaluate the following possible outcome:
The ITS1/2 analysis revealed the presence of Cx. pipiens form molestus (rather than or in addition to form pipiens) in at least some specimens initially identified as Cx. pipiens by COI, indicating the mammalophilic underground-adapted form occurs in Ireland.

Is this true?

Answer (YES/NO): NO